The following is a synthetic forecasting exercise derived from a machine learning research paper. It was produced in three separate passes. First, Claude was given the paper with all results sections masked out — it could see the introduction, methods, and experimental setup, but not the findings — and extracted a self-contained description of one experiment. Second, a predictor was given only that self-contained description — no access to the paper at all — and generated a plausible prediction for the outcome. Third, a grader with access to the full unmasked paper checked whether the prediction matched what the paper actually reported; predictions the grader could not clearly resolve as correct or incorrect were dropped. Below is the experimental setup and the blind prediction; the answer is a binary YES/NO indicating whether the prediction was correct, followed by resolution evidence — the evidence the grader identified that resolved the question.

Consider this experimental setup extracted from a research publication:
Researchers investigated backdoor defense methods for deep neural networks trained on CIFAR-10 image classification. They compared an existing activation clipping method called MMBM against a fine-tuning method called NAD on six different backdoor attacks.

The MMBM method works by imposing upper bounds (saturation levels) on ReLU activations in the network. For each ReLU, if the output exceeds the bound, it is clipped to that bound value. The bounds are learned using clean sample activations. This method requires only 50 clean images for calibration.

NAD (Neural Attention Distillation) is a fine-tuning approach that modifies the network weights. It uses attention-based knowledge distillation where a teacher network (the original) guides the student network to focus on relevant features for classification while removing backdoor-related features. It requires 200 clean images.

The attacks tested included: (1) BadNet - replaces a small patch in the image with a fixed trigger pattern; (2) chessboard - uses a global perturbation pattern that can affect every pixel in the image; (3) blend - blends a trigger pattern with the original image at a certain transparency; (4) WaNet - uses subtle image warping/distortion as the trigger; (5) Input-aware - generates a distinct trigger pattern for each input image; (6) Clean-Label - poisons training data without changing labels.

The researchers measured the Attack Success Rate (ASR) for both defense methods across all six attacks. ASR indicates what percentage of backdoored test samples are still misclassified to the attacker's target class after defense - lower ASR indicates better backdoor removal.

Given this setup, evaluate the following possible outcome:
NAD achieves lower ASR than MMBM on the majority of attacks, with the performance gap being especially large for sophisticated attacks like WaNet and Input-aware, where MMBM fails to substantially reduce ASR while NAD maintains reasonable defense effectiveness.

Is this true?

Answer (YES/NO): NO